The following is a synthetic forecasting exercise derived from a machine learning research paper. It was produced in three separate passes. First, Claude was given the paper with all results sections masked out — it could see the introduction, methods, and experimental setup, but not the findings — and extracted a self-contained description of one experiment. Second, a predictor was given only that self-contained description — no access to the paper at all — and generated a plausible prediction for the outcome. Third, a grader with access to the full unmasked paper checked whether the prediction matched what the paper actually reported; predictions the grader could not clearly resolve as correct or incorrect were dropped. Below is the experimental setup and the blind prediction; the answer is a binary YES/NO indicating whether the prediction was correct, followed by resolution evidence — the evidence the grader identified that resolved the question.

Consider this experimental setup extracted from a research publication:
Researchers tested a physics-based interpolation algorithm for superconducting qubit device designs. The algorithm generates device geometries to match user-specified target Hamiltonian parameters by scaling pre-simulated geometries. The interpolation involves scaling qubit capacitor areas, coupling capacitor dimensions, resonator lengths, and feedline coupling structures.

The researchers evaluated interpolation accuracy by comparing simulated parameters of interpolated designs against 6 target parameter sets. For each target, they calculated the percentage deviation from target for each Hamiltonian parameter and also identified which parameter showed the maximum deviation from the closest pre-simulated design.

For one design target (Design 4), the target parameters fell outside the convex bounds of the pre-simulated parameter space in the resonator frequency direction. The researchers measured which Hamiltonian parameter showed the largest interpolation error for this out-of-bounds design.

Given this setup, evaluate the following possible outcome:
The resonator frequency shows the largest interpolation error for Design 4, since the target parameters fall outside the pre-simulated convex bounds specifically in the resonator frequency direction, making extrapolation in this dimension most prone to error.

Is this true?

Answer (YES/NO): NO